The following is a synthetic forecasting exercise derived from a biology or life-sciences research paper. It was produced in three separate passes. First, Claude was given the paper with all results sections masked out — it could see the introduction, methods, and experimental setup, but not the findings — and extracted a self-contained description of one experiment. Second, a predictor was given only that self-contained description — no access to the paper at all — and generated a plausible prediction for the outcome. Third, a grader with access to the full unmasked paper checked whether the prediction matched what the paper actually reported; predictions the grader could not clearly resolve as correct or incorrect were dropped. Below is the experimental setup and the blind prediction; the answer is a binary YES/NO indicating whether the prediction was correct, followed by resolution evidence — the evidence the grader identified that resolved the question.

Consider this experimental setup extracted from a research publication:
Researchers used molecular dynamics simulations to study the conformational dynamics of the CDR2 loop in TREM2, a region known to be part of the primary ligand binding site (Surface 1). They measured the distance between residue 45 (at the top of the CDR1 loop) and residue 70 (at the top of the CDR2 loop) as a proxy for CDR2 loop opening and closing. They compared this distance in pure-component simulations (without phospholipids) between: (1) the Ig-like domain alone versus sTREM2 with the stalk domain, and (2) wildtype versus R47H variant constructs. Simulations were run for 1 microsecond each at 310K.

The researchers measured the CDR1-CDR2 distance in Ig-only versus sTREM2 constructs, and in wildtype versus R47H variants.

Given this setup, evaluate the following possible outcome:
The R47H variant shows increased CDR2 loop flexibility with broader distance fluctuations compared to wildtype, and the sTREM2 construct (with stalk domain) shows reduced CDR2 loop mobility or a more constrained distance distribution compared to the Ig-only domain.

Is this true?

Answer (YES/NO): NO